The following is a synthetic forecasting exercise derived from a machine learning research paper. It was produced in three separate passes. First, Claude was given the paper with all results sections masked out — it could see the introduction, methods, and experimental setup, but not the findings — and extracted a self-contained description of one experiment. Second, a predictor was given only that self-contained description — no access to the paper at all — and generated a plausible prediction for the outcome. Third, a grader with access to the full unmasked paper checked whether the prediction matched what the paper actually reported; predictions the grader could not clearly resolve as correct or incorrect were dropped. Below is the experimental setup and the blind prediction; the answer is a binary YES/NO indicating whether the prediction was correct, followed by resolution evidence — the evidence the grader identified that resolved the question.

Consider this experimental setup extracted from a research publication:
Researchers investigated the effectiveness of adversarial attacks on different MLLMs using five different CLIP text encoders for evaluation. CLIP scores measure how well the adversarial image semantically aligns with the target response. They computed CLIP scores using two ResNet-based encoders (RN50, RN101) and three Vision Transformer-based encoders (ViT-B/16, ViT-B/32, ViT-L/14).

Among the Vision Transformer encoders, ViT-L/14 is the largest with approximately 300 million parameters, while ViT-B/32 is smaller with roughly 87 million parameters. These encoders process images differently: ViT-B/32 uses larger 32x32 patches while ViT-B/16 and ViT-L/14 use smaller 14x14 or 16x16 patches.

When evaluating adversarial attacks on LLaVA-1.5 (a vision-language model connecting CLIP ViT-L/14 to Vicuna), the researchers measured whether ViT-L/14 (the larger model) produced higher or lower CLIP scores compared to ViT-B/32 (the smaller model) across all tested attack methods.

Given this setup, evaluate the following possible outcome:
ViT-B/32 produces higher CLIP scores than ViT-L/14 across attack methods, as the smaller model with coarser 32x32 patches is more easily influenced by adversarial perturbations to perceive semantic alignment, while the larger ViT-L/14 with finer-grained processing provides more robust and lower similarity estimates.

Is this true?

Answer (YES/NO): YES